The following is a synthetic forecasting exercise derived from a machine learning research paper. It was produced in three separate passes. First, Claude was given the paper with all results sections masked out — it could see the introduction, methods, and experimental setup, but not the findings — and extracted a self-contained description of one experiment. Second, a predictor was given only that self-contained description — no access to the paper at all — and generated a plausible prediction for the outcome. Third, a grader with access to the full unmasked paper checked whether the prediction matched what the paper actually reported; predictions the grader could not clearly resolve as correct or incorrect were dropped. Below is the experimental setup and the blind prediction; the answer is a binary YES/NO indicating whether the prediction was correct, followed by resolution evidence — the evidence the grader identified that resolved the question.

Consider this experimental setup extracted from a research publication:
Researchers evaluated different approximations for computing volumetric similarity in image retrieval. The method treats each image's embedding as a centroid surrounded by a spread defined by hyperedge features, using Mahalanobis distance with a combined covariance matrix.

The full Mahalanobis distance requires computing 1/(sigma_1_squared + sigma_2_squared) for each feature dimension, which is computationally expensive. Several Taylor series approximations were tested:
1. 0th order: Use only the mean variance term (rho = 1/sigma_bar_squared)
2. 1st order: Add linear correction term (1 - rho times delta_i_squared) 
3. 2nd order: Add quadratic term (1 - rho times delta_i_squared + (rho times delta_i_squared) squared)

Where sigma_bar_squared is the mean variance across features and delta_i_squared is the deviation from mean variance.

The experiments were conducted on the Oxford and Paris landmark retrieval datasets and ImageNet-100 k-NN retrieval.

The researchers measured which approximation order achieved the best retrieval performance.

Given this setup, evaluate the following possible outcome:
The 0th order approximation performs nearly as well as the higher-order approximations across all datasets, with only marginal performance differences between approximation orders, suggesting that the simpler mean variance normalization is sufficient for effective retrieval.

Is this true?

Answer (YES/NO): NO